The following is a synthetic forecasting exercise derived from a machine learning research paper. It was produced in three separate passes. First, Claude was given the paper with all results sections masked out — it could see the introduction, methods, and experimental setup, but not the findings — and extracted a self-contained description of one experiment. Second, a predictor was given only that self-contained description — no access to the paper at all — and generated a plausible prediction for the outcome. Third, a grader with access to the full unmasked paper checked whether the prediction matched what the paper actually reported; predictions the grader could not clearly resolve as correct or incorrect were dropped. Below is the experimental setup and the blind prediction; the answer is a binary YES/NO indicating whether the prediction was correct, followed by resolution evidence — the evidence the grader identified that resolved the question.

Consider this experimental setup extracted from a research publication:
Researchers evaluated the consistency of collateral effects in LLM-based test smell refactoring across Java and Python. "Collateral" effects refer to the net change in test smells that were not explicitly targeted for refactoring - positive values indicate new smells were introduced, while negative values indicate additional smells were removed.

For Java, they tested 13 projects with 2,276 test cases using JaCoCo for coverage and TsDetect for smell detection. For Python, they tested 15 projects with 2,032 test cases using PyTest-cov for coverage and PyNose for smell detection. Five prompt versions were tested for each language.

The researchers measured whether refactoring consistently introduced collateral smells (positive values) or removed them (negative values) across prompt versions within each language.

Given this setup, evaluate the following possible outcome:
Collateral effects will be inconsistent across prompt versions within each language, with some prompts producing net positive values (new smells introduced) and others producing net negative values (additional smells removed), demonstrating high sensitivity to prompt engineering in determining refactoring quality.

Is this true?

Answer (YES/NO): NO